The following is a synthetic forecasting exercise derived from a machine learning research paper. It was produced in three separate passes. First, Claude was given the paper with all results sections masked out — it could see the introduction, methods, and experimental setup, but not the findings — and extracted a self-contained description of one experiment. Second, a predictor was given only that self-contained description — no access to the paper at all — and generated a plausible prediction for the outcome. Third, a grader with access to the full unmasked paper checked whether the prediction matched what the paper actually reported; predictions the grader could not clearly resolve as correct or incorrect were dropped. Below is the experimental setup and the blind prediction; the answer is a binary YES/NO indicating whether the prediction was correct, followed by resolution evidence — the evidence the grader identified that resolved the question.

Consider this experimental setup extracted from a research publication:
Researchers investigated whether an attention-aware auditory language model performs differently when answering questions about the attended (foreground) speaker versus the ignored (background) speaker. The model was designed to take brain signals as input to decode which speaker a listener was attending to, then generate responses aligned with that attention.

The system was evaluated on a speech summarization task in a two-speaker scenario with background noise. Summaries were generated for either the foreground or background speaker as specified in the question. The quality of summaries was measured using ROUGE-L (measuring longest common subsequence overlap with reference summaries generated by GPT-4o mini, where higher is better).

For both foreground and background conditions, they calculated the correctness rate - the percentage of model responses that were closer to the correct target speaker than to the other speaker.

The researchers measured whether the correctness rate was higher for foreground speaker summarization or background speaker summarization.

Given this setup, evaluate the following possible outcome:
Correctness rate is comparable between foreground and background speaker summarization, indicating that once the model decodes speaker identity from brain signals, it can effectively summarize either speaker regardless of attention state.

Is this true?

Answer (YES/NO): YES